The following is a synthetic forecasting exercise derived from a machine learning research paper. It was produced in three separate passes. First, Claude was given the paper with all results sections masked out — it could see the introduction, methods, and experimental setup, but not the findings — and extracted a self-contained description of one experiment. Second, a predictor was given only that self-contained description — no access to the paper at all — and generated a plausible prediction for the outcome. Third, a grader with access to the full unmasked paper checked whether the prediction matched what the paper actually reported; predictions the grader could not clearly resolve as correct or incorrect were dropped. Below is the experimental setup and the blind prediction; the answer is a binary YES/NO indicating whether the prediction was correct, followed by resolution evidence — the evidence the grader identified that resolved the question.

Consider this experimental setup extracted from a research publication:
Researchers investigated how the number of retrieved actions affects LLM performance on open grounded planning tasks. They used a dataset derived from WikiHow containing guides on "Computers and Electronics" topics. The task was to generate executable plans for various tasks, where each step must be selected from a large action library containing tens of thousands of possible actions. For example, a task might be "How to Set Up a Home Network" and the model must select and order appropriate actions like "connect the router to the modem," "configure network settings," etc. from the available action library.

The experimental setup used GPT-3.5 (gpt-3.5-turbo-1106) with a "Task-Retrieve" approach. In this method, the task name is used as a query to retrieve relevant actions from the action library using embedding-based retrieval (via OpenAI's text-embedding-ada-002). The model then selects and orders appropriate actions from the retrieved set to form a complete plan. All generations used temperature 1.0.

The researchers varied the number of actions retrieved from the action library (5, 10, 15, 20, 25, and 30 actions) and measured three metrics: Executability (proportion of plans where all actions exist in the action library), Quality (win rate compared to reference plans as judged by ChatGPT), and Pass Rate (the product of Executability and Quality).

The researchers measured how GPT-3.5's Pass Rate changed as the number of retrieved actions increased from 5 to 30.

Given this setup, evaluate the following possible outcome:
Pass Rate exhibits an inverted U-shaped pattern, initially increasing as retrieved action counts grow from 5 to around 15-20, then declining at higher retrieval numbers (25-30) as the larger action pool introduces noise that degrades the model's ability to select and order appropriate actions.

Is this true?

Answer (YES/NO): YES